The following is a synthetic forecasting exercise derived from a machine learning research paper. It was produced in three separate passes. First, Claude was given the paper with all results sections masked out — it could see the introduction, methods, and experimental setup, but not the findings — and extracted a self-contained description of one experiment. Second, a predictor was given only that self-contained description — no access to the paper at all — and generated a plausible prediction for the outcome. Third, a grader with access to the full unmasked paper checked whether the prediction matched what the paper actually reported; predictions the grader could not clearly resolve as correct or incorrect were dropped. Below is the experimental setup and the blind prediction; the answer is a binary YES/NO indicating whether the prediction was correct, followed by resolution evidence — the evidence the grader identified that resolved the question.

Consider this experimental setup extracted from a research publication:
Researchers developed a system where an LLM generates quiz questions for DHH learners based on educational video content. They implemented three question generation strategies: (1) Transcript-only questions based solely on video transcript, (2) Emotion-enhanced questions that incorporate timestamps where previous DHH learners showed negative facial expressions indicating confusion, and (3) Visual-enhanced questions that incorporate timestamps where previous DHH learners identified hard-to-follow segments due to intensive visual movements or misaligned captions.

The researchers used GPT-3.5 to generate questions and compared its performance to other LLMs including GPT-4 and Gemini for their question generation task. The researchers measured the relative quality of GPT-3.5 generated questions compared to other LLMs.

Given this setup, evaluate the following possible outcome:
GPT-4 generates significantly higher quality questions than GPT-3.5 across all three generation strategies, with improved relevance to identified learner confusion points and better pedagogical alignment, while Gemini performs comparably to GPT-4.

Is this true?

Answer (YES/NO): NO